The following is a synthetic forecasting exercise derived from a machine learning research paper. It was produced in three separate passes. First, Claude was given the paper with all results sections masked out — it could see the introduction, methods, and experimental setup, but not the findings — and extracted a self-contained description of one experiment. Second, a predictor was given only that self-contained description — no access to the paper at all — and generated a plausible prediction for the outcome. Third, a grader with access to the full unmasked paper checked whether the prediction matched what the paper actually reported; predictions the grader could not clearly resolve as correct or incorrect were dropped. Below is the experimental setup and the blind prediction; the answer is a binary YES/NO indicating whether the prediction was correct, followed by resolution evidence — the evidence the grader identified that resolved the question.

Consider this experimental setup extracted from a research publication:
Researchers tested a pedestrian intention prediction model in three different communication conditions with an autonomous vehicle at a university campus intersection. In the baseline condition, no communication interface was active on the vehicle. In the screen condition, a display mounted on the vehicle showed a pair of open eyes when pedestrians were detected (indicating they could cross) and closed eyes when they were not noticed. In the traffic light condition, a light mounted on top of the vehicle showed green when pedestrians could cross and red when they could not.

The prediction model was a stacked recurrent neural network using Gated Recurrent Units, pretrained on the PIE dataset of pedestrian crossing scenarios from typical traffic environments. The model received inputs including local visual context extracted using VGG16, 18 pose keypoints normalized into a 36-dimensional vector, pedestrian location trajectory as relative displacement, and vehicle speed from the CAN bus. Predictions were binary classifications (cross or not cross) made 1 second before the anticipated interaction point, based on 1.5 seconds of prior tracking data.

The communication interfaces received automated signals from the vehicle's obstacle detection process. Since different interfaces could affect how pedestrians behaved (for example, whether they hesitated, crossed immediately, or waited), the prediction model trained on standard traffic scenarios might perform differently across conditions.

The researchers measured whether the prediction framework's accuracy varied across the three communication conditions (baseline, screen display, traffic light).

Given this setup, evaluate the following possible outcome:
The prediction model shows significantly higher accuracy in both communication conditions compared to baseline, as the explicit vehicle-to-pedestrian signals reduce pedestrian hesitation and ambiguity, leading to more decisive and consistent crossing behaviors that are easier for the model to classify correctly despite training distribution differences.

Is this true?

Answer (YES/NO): NO